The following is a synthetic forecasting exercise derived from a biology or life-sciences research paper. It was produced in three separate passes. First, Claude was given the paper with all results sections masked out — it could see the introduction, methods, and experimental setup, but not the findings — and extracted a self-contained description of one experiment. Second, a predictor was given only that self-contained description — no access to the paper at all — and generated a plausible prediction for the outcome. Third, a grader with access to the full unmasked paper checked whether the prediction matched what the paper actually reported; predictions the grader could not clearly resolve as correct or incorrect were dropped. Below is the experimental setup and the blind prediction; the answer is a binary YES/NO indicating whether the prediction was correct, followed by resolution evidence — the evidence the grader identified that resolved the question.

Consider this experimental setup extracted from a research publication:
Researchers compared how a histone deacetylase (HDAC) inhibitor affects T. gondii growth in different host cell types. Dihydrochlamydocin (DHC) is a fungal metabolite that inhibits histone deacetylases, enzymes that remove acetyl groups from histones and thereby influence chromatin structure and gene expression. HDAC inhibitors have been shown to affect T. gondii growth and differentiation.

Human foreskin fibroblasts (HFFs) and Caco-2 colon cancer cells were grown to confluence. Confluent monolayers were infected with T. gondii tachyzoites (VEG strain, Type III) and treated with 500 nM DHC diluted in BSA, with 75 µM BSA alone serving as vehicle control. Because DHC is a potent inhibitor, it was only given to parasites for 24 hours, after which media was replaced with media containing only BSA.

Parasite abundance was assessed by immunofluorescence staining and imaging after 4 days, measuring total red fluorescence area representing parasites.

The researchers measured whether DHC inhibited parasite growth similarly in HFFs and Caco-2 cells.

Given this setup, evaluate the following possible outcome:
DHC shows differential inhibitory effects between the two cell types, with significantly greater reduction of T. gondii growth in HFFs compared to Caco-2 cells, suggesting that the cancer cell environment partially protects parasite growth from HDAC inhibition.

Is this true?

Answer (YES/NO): NO